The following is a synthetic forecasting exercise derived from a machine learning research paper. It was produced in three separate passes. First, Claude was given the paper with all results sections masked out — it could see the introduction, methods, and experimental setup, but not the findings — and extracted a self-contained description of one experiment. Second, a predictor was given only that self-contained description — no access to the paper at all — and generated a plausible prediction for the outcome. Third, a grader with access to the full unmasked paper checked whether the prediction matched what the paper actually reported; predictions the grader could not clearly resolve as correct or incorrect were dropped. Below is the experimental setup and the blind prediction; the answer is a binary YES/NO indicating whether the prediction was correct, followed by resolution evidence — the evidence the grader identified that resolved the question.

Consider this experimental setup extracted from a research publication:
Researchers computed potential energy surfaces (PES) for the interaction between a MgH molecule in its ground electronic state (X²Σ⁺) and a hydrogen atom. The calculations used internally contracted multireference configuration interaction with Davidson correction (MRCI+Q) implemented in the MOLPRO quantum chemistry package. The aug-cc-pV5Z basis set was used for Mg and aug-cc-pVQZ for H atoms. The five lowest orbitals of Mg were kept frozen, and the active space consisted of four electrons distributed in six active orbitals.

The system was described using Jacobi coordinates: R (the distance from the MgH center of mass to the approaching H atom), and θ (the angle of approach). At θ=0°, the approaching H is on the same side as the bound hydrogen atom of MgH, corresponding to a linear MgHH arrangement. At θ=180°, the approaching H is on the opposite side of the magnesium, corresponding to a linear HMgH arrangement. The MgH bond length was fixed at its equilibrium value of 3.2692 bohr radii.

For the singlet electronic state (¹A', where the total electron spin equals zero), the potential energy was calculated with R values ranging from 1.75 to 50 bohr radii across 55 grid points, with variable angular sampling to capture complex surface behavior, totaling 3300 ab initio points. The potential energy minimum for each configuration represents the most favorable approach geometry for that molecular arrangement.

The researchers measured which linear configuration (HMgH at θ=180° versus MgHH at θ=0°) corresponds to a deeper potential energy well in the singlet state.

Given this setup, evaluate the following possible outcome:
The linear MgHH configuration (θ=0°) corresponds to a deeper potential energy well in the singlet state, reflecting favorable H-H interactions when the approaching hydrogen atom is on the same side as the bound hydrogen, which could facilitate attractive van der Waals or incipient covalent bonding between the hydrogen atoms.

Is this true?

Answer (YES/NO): NO